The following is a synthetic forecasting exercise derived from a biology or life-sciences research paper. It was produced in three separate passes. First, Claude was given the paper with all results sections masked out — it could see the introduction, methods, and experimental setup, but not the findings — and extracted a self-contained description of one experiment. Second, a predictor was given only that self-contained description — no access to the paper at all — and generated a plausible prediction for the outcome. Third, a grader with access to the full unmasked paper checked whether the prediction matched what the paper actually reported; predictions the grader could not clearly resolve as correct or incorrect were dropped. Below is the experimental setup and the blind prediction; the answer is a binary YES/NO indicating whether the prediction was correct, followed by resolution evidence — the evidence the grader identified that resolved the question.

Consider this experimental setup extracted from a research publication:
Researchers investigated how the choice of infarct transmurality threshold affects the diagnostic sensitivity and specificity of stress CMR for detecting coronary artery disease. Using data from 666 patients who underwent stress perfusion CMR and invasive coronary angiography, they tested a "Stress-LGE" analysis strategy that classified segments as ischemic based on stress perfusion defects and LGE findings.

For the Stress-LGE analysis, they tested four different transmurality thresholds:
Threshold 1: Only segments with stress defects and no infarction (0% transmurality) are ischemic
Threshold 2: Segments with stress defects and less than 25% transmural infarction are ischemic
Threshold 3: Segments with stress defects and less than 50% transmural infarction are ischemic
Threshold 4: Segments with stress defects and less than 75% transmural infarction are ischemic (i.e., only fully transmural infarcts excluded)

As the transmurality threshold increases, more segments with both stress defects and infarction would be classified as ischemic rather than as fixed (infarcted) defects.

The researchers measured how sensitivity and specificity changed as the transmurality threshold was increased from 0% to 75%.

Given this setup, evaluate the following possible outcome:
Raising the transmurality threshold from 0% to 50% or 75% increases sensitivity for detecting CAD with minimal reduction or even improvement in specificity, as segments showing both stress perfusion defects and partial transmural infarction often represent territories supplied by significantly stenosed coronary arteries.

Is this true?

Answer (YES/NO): YES